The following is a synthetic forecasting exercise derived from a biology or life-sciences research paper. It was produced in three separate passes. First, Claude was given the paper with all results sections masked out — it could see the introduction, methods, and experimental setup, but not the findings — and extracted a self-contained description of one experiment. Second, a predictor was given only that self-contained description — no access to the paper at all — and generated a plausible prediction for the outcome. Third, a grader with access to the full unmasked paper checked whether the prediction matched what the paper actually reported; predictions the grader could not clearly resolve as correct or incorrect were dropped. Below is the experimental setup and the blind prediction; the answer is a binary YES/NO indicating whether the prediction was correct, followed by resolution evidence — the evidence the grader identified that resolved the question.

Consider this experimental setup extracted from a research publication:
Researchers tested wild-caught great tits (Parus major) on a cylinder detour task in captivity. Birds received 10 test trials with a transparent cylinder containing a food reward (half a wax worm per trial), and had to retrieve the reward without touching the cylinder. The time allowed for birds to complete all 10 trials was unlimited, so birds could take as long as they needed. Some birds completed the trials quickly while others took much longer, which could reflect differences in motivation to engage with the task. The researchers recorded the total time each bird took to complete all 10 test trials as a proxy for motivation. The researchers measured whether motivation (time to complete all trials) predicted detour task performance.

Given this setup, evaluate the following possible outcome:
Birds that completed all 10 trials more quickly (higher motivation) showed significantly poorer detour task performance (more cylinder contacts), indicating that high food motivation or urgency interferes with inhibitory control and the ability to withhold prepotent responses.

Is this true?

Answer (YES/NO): NO